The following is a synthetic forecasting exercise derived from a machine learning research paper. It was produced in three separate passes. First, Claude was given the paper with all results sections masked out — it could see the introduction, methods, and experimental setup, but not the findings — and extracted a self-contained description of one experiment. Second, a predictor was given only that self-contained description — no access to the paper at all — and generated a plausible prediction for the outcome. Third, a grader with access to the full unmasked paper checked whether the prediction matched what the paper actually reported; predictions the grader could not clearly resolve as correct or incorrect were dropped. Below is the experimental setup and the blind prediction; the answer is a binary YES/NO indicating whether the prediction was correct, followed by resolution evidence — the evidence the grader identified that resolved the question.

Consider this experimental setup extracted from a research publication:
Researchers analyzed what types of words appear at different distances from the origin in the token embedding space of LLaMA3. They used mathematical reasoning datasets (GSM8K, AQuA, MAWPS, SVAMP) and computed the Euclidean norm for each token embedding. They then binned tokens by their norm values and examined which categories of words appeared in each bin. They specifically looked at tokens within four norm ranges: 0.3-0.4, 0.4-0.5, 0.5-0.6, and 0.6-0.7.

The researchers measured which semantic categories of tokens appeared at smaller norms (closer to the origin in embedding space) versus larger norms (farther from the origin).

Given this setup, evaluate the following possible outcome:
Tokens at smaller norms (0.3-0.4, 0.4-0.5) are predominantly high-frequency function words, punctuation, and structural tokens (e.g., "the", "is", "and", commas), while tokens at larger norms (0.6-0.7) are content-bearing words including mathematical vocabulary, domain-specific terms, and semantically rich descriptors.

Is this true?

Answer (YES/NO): NO